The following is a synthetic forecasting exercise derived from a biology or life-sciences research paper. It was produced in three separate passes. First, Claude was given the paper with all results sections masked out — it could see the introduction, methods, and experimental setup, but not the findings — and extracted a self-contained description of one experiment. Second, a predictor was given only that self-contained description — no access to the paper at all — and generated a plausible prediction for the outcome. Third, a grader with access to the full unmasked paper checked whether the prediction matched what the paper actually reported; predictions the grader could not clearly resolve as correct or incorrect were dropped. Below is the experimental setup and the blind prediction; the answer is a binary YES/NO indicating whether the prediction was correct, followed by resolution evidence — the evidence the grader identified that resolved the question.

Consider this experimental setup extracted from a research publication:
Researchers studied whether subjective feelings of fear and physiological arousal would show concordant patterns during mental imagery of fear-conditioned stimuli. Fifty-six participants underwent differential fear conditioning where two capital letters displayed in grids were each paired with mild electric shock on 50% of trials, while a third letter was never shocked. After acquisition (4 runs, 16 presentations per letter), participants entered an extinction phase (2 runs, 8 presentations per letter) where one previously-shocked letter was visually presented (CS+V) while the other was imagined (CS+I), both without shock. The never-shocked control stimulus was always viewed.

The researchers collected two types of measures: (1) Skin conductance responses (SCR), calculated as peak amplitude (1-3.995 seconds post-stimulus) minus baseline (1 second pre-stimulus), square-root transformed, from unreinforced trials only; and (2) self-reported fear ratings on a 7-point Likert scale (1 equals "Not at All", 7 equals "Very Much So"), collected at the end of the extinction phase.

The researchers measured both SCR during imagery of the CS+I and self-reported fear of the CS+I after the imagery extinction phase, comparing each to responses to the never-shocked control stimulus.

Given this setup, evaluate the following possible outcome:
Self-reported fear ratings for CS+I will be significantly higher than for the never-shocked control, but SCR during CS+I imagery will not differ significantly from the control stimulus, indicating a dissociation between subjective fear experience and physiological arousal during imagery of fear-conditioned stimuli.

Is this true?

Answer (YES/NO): NO